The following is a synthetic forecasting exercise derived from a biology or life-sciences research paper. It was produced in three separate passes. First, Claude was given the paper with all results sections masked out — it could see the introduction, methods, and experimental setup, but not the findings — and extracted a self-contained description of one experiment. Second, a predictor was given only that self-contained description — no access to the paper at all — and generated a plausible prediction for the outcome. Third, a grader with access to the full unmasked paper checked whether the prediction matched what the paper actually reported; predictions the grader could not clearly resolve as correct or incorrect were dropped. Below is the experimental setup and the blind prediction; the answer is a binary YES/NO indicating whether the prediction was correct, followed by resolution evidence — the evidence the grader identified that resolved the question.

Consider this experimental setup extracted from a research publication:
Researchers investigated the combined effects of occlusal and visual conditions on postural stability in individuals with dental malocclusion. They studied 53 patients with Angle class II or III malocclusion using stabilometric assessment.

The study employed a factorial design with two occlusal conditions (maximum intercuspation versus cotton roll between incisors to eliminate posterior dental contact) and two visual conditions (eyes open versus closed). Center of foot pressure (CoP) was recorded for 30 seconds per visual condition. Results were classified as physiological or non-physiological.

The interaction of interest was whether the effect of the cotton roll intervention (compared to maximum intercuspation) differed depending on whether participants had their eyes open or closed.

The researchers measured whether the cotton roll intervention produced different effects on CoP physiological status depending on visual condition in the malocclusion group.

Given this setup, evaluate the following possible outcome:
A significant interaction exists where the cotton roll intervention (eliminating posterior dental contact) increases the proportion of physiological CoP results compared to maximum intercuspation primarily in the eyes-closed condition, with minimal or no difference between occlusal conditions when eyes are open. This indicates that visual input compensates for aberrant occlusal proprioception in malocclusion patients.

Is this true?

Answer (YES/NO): NO